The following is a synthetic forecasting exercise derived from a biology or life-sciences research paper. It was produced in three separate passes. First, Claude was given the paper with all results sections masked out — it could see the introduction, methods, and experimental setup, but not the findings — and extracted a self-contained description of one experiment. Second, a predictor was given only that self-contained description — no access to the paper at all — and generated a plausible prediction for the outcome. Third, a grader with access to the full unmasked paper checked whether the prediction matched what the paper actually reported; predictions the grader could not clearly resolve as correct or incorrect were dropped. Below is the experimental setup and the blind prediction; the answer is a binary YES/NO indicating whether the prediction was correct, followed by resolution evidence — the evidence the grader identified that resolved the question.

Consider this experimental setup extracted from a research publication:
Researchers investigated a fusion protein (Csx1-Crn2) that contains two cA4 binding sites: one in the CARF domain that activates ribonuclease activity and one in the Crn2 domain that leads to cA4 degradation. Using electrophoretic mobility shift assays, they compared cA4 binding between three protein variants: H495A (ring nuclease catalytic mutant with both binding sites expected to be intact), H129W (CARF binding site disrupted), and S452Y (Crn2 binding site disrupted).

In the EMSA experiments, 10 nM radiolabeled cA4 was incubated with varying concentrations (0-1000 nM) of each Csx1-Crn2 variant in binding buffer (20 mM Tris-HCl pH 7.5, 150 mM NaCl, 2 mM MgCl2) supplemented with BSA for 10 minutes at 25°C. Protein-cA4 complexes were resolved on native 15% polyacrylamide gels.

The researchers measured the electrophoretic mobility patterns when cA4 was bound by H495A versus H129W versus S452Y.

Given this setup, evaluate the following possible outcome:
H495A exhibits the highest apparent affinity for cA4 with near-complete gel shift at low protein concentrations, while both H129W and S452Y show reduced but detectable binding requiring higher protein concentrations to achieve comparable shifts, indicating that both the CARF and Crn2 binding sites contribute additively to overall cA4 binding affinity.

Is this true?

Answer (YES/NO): NO